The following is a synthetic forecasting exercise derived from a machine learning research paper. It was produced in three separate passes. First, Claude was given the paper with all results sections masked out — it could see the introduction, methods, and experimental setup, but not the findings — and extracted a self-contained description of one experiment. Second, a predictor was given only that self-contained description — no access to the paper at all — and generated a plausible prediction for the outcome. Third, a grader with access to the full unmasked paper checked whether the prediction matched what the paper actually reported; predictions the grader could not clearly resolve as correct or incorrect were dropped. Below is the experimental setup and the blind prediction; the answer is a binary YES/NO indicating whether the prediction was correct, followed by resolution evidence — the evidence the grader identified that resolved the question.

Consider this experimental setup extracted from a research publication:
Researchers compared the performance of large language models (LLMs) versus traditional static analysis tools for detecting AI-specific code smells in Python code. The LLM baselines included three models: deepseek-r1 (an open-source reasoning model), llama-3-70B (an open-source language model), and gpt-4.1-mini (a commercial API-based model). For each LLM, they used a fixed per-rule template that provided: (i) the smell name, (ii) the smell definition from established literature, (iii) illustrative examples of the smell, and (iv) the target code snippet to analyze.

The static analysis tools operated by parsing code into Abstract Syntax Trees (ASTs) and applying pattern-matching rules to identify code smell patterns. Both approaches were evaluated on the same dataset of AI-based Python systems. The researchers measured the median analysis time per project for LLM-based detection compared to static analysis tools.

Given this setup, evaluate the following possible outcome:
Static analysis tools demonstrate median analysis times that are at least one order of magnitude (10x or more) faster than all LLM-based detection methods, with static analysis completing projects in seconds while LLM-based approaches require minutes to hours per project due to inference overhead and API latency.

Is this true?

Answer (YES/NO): YES